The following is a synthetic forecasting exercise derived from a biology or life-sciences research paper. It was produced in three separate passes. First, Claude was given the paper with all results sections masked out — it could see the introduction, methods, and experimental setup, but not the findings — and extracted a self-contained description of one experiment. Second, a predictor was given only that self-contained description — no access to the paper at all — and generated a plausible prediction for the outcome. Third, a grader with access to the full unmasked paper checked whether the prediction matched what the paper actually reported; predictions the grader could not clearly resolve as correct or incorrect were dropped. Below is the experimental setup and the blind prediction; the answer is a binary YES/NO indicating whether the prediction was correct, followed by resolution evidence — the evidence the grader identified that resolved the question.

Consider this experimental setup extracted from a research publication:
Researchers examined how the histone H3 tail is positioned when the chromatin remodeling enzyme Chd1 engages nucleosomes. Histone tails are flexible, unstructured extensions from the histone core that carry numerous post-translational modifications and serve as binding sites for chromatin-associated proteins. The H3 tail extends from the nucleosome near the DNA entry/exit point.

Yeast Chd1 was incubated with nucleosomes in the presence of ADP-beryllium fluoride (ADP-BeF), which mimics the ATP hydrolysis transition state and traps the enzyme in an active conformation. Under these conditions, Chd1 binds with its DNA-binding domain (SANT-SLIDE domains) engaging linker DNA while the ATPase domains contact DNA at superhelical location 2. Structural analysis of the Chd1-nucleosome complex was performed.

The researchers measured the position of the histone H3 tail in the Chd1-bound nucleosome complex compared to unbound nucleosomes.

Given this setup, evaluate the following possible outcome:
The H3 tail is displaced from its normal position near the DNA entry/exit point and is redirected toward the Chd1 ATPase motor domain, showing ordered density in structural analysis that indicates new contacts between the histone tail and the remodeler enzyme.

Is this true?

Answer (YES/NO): NO